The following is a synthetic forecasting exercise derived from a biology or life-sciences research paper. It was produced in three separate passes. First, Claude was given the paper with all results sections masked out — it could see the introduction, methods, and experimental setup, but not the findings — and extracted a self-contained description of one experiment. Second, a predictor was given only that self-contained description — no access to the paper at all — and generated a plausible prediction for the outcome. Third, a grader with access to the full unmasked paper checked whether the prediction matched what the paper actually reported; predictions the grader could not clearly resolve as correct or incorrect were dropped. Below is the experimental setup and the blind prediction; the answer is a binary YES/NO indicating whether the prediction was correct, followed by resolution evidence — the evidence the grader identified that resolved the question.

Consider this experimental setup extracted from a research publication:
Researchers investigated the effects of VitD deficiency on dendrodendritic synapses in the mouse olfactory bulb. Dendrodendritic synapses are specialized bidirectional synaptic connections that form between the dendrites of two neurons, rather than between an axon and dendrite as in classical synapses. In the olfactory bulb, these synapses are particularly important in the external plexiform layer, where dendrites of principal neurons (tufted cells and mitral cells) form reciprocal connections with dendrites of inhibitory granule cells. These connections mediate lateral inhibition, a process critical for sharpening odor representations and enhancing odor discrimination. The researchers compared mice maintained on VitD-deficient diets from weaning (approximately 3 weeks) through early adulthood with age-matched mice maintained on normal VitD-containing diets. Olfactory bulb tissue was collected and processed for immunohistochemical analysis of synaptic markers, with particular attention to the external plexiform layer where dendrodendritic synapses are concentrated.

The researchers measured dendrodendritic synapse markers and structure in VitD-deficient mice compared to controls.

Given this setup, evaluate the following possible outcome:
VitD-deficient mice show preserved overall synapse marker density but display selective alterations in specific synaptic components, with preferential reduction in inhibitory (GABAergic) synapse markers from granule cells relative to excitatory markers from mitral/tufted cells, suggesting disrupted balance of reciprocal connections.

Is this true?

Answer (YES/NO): NO